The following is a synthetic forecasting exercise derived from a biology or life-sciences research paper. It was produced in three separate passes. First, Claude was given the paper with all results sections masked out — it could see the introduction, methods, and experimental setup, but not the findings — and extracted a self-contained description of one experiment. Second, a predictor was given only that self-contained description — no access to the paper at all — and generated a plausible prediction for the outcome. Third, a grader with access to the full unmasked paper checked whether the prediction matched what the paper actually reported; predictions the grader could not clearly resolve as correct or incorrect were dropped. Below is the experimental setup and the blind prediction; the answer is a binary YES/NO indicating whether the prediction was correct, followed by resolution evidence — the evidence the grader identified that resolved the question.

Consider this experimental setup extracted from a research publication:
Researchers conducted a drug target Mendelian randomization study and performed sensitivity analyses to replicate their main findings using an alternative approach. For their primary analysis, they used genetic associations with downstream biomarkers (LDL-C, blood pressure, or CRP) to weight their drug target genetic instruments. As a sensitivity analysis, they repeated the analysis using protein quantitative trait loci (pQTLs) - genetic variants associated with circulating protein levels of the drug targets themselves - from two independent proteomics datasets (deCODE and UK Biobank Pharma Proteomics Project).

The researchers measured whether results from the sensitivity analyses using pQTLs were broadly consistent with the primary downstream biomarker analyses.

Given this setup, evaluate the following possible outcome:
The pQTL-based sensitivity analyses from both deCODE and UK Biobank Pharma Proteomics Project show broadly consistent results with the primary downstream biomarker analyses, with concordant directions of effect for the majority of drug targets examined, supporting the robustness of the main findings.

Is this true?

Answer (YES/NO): YES